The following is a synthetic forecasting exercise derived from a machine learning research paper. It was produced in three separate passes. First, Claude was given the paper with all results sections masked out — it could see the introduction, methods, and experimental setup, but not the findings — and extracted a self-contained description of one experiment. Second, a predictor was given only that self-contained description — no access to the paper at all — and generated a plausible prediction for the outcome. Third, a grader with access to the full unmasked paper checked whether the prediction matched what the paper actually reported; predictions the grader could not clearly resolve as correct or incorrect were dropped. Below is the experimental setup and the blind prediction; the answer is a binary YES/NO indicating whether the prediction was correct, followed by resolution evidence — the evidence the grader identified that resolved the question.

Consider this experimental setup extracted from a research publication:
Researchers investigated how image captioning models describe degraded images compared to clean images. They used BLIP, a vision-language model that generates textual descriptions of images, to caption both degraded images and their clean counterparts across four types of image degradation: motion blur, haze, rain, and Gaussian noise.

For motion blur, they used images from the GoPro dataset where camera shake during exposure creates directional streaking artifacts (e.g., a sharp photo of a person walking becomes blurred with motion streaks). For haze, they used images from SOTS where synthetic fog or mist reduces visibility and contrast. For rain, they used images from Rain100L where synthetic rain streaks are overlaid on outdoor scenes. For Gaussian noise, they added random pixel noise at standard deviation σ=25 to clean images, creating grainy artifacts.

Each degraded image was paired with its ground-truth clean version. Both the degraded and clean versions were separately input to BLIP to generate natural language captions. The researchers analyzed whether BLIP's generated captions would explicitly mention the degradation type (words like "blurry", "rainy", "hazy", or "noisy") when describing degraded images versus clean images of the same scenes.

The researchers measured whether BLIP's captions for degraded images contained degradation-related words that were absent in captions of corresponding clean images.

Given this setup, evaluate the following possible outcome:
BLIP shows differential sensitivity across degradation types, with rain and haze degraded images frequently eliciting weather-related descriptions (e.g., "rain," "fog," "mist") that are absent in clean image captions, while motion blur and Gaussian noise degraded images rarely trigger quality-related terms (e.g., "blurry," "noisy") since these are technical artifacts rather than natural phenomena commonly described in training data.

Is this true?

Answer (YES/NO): NO